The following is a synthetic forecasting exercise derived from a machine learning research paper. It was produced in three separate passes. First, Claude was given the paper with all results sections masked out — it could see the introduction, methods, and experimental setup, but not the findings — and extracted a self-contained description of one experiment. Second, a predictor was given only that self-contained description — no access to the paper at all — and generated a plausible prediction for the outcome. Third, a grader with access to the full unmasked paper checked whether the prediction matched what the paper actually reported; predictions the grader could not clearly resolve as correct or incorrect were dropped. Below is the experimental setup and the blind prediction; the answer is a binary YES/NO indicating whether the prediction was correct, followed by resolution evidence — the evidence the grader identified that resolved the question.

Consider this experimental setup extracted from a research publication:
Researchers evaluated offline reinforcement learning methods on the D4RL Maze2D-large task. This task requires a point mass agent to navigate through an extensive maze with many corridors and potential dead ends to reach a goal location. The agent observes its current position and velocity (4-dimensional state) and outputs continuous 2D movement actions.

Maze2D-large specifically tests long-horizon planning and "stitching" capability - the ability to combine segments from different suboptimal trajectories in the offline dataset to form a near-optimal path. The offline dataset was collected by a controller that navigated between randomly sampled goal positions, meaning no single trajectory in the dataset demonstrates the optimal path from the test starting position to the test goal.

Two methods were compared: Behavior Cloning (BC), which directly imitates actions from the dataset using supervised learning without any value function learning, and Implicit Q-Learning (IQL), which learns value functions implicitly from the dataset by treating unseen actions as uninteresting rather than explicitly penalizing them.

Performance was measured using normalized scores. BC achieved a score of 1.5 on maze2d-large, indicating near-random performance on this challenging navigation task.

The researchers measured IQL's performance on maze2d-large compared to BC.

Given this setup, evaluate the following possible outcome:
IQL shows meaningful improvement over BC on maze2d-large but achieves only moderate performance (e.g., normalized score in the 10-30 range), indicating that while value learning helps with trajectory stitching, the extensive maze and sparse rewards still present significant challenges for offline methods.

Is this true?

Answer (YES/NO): NO